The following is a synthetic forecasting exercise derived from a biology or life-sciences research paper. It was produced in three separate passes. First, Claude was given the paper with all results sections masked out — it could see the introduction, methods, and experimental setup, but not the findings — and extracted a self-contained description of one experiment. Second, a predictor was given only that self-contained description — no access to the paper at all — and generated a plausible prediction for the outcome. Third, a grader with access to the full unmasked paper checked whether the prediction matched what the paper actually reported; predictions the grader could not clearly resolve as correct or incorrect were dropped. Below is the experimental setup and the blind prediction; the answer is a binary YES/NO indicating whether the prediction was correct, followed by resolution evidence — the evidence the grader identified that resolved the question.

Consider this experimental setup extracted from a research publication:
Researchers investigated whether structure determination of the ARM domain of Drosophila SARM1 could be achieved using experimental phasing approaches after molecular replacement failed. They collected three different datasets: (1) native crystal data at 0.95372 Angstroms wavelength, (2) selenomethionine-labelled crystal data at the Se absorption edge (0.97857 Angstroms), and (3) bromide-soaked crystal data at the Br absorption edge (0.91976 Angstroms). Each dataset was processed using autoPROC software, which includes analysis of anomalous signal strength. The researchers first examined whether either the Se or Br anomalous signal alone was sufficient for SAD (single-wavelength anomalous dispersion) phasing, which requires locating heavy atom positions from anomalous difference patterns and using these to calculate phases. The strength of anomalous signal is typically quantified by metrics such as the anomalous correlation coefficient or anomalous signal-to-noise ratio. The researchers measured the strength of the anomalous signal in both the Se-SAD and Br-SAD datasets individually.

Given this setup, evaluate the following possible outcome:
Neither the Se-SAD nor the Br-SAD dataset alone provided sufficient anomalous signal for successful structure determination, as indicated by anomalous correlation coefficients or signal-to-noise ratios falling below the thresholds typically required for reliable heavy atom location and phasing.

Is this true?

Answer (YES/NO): YES